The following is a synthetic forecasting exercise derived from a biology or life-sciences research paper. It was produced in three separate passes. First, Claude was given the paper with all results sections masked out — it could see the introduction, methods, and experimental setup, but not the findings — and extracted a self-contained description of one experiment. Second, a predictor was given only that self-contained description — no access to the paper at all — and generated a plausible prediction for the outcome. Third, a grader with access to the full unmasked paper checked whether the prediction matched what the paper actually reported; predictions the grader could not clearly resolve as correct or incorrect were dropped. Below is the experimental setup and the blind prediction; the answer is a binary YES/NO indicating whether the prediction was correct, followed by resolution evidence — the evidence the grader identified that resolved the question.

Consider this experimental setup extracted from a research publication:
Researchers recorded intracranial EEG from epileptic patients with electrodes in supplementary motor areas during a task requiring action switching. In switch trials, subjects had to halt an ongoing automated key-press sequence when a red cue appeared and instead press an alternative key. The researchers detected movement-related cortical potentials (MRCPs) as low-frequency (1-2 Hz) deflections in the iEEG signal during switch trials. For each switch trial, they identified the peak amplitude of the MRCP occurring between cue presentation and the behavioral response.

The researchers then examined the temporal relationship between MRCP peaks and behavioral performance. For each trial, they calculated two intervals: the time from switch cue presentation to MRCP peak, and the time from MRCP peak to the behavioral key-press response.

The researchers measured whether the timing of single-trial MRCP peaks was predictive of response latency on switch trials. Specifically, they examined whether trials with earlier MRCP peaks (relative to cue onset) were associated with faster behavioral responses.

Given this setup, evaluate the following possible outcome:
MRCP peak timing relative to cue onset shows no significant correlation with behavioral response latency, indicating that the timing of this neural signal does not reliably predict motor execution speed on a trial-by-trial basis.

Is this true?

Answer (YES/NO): NO